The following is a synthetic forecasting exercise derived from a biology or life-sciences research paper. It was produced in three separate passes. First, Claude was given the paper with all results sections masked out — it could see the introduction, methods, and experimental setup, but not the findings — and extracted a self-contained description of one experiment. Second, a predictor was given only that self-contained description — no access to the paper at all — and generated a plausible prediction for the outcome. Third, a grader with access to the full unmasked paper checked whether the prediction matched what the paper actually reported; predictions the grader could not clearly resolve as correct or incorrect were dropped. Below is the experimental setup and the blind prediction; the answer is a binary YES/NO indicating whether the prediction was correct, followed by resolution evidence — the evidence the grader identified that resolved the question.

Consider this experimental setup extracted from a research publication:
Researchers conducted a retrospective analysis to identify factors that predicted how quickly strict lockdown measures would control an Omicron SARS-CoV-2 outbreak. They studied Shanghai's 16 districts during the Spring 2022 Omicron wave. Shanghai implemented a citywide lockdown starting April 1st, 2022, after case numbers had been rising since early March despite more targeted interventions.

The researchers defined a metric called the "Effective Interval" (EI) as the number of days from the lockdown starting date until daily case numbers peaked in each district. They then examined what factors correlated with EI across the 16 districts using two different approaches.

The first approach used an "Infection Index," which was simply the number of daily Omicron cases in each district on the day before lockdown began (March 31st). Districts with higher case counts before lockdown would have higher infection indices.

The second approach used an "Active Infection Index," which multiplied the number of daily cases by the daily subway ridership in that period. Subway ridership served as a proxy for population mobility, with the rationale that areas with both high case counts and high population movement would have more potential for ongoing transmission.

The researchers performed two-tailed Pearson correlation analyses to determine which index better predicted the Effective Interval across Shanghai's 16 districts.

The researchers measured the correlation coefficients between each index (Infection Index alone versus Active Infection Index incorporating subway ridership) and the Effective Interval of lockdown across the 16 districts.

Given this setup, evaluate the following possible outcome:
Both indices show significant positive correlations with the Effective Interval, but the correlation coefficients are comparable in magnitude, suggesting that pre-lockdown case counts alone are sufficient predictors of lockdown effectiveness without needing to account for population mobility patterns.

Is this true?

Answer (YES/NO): NO